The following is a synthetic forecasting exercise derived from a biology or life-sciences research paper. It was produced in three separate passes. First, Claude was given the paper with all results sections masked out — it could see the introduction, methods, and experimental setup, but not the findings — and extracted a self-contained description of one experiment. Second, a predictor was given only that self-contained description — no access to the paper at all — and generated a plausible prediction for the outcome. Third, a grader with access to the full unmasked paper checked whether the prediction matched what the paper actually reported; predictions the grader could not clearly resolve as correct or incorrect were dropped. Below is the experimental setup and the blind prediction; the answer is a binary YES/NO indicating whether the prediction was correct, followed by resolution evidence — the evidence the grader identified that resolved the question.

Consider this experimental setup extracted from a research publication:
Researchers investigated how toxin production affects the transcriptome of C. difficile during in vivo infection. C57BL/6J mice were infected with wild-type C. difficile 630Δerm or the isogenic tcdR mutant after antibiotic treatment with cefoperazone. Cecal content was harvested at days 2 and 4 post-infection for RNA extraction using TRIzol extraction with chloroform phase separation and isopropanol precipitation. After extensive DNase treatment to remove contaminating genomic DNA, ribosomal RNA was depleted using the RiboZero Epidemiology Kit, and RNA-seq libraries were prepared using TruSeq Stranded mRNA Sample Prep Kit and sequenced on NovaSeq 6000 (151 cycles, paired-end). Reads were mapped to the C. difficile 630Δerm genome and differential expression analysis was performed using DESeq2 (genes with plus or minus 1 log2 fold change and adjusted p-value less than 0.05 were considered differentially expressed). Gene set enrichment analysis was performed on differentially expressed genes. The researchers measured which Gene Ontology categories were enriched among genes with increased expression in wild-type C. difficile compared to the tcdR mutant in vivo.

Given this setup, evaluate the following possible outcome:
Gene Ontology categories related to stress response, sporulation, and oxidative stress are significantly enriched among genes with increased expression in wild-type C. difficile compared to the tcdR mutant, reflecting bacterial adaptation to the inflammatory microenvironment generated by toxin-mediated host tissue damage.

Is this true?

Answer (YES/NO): NO